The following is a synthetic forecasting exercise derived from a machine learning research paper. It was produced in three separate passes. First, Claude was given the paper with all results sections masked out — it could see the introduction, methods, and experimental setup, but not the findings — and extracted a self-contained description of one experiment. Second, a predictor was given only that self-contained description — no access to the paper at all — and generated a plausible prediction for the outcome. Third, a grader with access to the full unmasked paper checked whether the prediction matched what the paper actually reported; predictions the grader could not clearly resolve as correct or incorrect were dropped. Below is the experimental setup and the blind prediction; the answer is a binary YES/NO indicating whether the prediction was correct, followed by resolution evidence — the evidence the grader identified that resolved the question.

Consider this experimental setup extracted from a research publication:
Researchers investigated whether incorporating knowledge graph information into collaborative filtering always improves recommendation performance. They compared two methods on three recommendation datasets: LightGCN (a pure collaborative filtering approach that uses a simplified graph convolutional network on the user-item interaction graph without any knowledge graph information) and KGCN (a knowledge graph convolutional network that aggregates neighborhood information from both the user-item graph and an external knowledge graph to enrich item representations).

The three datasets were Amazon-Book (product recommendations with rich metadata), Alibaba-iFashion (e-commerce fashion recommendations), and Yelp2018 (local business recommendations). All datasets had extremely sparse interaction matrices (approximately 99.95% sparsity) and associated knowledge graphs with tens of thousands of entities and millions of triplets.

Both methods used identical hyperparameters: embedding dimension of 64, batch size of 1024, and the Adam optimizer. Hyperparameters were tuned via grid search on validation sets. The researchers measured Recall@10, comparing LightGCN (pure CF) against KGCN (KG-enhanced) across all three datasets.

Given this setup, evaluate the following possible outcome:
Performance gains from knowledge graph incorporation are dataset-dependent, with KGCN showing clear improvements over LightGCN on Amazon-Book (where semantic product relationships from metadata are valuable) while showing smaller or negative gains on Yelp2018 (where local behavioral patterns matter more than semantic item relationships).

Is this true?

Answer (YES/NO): NO